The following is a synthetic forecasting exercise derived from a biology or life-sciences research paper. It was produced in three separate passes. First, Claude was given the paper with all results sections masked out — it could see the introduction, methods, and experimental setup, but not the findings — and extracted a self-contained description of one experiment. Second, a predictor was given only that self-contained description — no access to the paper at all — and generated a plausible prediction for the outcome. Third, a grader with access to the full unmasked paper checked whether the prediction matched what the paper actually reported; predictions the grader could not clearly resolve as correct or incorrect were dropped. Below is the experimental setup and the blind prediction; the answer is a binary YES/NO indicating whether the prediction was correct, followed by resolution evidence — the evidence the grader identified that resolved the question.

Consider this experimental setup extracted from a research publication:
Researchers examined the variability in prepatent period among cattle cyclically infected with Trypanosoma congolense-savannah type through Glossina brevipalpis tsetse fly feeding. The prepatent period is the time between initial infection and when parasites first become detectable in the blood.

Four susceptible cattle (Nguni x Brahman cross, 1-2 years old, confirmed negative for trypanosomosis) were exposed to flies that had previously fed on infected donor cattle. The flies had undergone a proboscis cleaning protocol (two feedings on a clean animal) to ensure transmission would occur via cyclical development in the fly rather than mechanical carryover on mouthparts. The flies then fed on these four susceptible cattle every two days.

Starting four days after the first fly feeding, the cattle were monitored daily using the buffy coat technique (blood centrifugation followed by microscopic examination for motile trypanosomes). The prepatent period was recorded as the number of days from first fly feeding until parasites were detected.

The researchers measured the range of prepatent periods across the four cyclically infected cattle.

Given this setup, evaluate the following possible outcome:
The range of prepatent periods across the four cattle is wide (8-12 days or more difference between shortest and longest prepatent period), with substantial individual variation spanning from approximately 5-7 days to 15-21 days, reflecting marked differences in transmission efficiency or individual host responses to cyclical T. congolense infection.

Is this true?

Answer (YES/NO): NO